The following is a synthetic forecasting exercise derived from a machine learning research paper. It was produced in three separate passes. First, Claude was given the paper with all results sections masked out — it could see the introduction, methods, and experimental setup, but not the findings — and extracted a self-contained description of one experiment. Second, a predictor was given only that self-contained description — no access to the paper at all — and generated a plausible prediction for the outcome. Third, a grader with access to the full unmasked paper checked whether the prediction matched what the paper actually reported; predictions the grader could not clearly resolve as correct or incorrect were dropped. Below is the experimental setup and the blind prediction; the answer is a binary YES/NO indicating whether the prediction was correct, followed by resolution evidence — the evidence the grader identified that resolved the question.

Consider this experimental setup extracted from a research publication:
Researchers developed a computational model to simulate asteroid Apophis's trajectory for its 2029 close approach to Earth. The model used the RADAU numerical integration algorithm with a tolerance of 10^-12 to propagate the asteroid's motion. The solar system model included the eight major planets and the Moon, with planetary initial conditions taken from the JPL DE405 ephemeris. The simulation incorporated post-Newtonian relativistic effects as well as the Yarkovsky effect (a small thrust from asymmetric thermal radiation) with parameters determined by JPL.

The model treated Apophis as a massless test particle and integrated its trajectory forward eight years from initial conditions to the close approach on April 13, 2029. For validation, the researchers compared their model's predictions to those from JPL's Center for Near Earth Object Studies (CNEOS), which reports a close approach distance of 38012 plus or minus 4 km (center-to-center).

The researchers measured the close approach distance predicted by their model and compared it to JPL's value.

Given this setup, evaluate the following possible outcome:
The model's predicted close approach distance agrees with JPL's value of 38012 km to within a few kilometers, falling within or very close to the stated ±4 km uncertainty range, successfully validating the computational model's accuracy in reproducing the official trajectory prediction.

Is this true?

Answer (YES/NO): NO